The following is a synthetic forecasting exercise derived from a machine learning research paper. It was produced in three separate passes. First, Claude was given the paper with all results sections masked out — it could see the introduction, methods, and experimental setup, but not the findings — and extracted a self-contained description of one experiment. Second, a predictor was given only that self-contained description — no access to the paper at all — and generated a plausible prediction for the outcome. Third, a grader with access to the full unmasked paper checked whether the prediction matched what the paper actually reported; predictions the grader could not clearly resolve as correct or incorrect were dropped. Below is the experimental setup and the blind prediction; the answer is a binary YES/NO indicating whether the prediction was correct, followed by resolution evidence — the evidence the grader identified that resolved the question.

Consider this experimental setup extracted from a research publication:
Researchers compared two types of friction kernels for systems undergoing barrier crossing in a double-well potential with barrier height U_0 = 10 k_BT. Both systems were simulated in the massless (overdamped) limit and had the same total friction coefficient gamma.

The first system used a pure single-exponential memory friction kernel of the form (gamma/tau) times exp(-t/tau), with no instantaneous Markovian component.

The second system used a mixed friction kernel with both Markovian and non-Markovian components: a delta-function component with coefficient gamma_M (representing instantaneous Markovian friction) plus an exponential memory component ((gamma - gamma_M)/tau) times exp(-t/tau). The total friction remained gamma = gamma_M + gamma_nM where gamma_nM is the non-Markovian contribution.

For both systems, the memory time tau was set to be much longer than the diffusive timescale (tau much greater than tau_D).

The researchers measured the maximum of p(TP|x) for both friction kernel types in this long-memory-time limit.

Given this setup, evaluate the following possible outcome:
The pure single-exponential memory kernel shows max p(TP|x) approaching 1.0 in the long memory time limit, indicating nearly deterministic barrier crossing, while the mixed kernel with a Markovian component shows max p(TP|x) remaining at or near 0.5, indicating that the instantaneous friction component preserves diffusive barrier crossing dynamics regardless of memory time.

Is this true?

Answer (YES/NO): NO